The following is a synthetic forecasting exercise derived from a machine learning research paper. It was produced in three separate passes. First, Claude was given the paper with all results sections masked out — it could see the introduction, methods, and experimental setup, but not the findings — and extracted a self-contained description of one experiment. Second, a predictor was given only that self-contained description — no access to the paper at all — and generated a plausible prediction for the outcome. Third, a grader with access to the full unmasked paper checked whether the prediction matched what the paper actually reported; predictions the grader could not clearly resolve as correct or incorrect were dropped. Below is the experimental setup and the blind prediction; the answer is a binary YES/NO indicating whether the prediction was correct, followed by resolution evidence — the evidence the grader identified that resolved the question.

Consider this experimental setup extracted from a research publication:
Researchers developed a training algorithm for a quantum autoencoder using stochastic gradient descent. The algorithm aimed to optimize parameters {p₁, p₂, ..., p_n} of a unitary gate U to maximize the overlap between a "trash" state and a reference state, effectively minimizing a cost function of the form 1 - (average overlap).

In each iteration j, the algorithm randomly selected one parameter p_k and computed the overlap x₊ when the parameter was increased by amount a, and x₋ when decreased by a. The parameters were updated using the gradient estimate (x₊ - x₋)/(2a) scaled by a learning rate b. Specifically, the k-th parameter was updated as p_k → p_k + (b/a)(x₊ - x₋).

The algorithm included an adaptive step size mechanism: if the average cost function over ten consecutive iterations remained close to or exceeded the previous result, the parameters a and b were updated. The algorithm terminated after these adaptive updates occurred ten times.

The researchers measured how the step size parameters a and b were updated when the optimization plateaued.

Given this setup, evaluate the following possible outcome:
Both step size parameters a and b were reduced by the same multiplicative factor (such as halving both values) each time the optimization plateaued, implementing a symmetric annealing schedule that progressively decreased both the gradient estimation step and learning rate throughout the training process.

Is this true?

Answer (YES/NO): NO